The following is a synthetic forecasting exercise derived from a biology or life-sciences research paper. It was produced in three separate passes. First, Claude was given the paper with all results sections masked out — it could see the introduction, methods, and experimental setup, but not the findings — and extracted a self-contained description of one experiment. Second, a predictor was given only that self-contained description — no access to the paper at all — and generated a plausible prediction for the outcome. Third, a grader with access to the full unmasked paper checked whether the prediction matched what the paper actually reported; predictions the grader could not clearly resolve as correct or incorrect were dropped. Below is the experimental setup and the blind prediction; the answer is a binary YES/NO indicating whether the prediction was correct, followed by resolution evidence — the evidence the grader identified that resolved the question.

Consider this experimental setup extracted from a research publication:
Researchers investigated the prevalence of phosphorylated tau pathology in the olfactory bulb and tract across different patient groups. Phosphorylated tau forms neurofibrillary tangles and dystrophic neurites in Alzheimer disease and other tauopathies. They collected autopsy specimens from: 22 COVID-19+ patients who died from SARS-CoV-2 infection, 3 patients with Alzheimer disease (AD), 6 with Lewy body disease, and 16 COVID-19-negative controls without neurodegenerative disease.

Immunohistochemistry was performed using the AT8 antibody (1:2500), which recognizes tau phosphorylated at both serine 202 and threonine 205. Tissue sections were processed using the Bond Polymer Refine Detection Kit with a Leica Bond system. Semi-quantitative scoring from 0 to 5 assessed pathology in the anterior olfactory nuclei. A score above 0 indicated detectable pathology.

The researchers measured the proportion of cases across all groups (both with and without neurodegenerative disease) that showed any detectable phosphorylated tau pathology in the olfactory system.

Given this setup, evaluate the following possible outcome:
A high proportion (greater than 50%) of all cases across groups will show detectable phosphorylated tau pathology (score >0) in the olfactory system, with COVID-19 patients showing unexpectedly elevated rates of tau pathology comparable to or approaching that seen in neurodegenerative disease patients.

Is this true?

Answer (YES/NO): NO